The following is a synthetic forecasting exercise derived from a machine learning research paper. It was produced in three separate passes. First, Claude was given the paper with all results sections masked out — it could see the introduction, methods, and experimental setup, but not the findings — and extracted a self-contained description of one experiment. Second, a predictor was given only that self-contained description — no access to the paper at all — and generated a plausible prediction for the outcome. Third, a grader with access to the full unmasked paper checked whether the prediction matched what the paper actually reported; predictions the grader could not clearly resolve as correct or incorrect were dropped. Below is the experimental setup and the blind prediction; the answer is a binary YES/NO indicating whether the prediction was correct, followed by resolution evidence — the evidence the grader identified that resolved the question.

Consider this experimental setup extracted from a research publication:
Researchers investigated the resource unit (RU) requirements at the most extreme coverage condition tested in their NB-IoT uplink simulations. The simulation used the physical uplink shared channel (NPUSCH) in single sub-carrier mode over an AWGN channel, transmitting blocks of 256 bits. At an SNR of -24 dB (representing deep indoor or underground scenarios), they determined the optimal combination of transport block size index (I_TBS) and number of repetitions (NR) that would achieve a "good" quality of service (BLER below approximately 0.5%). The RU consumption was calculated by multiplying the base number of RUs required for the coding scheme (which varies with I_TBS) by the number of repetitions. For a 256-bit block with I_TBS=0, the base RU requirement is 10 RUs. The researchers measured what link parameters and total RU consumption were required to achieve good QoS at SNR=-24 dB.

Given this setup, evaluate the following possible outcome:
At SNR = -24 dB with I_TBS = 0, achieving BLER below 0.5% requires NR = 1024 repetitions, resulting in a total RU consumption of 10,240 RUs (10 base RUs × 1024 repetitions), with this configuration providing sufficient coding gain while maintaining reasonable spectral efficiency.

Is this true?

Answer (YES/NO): NO